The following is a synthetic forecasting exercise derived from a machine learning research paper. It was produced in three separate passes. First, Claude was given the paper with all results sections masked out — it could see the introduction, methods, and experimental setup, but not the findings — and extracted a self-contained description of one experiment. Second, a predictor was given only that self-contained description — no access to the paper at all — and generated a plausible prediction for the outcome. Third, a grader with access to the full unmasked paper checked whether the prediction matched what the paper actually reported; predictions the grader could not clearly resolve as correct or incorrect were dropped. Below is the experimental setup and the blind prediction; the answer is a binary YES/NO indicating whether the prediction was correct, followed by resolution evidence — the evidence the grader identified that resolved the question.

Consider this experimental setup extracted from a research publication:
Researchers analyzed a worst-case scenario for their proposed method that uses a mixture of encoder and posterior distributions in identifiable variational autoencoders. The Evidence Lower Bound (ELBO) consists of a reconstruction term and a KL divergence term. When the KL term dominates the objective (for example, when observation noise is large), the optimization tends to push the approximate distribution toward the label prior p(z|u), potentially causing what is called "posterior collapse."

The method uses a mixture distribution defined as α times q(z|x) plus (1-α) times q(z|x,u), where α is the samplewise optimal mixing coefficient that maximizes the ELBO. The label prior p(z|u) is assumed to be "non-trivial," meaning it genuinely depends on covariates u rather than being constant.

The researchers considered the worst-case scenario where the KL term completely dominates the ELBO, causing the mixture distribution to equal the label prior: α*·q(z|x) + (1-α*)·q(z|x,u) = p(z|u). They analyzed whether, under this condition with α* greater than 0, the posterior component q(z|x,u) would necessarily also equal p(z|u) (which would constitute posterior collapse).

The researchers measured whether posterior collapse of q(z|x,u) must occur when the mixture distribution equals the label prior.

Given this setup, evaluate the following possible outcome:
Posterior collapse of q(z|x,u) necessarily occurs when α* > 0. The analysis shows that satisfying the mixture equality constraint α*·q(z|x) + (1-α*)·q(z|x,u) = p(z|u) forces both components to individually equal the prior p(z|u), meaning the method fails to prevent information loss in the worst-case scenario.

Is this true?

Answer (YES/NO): NO